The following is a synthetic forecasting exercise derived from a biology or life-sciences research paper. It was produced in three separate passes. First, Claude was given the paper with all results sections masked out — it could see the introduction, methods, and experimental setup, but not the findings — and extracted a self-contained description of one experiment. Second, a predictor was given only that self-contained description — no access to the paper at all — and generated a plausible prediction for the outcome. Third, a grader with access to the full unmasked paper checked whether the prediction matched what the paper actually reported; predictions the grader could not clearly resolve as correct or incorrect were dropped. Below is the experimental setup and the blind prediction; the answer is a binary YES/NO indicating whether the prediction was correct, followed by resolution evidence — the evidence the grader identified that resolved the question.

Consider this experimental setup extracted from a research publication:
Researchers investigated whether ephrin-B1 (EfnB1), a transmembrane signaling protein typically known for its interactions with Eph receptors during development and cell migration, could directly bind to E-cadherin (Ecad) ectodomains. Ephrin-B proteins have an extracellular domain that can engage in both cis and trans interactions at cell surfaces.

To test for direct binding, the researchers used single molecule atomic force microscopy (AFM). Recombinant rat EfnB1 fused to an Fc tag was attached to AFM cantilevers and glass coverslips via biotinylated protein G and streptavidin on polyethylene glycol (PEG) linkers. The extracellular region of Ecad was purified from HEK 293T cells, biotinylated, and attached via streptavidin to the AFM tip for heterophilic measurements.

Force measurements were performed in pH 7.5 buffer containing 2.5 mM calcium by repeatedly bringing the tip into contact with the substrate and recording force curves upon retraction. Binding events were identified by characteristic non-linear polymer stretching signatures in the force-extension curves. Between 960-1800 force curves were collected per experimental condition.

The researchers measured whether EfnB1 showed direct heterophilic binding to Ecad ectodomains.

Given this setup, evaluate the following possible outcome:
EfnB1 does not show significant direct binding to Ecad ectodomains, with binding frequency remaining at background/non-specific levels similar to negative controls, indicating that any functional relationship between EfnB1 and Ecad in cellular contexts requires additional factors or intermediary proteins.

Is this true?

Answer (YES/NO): NO